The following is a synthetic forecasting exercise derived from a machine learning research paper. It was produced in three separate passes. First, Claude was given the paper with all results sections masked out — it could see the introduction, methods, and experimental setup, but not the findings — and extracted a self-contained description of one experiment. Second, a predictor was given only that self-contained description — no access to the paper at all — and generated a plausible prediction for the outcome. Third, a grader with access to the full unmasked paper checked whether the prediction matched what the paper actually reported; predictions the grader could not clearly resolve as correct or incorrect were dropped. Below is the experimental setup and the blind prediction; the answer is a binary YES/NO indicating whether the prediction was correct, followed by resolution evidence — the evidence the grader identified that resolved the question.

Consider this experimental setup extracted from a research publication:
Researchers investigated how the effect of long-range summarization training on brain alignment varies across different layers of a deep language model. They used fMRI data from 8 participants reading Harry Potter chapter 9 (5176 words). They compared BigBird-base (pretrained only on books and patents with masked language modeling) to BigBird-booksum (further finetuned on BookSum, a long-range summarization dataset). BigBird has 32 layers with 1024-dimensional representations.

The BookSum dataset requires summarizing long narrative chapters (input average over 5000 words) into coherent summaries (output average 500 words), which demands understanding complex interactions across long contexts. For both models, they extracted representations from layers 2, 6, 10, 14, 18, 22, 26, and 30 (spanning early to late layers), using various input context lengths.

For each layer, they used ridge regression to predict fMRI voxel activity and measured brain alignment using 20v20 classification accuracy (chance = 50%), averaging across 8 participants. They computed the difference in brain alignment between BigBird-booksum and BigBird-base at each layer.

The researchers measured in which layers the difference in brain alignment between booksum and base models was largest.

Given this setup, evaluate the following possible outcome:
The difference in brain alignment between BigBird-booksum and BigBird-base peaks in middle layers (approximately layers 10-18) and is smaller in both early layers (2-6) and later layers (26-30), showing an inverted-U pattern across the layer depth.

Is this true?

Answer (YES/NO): NO